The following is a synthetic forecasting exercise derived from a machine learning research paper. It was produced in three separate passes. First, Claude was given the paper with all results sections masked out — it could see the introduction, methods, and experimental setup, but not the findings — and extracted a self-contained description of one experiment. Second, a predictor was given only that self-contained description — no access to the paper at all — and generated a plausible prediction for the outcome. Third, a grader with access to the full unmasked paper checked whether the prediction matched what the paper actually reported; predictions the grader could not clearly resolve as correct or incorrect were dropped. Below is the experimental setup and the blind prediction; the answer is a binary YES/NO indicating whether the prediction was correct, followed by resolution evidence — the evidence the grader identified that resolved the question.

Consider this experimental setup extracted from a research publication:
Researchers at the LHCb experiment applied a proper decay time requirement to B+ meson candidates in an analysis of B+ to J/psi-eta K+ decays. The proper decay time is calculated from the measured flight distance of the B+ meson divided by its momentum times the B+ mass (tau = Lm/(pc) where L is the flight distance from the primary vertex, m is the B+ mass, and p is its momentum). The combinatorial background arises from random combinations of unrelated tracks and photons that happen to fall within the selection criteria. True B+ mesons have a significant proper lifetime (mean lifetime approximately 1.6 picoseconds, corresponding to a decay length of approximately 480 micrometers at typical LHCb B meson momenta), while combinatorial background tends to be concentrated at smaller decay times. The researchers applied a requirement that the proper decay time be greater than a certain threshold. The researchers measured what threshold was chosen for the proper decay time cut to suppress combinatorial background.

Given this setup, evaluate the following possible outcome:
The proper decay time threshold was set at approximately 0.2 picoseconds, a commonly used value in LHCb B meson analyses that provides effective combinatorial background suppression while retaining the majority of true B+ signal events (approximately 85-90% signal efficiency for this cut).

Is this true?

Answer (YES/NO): NO